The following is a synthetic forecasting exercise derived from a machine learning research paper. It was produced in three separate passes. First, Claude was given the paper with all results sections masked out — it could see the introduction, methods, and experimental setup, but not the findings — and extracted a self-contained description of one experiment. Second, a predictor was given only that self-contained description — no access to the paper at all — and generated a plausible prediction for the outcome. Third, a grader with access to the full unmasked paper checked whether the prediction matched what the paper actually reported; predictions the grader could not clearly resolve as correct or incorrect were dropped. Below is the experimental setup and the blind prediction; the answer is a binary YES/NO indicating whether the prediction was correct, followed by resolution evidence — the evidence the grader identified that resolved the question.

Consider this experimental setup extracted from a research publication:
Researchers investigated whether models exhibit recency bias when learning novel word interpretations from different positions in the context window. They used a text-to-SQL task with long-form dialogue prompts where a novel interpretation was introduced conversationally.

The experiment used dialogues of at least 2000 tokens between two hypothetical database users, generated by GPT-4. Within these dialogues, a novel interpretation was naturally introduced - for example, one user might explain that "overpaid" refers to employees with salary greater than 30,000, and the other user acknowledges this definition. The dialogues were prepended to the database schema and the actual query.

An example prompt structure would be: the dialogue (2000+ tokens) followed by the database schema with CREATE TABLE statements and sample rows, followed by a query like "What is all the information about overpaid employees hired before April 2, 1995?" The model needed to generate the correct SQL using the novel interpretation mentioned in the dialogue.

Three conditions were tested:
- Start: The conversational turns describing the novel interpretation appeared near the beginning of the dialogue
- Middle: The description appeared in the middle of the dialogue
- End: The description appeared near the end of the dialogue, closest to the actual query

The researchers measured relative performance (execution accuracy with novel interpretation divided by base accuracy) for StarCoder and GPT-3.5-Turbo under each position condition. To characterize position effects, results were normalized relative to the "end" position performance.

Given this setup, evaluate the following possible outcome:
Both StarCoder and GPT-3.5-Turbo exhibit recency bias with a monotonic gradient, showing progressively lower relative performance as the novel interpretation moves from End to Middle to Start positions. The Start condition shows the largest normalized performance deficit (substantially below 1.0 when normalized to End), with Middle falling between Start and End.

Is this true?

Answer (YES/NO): YES